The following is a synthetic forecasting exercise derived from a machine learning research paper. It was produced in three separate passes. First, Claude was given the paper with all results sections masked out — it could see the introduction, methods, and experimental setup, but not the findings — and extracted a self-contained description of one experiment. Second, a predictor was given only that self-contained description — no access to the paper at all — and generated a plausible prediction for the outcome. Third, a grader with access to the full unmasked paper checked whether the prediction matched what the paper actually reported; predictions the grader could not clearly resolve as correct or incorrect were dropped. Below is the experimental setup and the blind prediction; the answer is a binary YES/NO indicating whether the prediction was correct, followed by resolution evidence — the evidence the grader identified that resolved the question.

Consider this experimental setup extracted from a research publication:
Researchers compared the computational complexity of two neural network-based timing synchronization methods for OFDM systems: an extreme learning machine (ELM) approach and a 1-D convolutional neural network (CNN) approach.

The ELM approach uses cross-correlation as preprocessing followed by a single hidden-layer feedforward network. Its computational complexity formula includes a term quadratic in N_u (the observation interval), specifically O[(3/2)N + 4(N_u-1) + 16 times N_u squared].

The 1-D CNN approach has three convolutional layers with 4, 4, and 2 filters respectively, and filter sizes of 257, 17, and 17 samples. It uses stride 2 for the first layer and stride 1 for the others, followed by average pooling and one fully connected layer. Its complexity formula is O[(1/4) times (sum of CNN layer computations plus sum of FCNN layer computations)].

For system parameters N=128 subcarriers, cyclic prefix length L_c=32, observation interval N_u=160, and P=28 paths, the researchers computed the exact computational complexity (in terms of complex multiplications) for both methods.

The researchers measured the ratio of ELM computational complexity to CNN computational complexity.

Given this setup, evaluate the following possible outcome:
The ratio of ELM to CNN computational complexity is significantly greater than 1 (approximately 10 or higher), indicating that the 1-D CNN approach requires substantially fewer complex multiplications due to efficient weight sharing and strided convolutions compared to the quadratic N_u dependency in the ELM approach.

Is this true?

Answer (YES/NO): NO